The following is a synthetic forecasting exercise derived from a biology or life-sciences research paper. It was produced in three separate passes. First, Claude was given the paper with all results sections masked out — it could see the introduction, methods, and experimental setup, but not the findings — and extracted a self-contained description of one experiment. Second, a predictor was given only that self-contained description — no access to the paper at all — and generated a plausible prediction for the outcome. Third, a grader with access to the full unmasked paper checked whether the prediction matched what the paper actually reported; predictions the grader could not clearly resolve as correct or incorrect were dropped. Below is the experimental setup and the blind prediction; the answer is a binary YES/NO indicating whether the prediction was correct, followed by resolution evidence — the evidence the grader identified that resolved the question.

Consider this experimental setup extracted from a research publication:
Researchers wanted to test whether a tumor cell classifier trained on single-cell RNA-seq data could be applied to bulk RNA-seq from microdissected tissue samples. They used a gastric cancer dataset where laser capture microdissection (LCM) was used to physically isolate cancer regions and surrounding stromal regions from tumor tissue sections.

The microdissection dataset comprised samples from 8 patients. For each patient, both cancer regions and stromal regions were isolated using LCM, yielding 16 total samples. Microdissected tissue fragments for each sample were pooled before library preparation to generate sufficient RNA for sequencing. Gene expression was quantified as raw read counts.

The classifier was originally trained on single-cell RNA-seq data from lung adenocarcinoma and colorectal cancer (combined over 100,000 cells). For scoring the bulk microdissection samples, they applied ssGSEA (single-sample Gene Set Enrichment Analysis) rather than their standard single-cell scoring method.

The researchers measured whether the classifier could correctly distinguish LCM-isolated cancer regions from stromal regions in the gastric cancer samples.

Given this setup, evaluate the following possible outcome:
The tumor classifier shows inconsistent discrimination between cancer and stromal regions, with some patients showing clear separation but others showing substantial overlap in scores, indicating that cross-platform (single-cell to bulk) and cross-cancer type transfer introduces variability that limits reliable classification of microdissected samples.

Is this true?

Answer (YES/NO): NO